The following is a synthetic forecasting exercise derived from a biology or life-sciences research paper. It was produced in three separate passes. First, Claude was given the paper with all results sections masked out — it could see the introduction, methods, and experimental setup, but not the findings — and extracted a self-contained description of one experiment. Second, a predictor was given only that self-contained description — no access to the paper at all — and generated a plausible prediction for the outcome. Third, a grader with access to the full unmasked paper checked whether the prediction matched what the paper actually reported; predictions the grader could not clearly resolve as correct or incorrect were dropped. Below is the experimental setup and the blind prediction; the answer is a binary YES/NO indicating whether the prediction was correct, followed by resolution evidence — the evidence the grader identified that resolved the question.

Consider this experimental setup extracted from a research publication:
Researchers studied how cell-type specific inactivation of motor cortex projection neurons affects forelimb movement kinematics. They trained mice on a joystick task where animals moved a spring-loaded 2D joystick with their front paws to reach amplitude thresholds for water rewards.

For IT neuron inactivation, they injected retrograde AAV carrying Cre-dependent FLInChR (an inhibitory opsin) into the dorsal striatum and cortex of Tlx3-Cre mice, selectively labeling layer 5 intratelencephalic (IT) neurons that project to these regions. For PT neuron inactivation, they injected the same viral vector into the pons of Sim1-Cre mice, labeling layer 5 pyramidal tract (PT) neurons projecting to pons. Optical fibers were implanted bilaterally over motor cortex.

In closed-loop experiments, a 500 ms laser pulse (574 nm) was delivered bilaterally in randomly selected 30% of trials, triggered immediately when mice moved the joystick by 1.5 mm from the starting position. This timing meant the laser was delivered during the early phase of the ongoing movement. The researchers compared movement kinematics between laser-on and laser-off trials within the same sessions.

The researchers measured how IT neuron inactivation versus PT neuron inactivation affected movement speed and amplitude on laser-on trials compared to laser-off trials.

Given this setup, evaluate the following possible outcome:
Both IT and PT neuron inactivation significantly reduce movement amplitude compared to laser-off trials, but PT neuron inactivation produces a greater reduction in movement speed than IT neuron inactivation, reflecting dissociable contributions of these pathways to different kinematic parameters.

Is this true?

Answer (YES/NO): NO